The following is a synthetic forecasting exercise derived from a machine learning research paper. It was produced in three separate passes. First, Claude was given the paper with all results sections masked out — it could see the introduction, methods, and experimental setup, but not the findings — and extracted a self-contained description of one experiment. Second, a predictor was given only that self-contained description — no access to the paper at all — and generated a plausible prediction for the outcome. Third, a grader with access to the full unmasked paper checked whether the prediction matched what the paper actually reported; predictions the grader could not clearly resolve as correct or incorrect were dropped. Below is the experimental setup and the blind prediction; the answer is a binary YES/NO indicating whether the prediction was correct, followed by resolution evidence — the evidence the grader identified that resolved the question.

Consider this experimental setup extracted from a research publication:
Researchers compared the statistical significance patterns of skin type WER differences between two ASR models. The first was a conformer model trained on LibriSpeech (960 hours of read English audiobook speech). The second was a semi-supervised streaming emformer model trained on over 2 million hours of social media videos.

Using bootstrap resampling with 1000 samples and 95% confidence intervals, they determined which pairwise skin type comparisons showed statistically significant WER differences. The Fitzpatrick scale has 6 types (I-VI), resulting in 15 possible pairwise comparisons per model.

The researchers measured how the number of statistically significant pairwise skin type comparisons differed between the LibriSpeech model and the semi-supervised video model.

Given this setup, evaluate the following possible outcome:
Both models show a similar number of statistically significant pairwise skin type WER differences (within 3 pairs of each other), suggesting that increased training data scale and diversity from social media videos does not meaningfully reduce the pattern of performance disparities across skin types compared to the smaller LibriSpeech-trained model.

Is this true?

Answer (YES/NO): NO